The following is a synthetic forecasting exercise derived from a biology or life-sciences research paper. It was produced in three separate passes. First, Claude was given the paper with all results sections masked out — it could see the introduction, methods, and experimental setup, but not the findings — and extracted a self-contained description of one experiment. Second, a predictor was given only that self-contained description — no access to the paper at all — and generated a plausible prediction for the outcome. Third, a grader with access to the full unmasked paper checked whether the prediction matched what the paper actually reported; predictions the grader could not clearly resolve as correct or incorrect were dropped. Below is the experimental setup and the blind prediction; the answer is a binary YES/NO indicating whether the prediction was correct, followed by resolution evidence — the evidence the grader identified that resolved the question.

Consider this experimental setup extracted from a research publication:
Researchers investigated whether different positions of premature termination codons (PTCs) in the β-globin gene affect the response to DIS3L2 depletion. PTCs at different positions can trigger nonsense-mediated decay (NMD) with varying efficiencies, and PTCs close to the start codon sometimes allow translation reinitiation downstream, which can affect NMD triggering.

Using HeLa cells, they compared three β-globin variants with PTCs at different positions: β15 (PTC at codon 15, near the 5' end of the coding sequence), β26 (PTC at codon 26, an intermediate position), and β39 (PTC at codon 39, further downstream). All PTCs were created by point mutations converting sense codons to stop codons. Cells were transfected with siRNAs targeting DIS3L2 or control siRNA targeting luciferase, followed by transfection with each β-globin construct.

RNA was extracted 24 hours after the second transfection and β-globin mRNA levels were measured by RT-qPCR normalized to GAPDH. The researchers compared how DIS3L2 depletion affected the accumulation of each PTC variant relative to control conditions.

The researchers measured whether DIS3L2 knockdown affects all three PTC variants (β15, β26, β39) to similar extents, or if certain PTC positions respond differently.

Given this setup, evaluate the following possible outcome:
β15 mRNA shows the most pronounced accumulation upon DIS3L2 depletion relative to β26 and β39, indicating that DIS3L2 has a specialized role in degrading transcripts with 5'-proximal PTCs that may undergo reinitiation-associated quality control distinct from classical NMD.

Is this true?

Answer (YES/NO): NO